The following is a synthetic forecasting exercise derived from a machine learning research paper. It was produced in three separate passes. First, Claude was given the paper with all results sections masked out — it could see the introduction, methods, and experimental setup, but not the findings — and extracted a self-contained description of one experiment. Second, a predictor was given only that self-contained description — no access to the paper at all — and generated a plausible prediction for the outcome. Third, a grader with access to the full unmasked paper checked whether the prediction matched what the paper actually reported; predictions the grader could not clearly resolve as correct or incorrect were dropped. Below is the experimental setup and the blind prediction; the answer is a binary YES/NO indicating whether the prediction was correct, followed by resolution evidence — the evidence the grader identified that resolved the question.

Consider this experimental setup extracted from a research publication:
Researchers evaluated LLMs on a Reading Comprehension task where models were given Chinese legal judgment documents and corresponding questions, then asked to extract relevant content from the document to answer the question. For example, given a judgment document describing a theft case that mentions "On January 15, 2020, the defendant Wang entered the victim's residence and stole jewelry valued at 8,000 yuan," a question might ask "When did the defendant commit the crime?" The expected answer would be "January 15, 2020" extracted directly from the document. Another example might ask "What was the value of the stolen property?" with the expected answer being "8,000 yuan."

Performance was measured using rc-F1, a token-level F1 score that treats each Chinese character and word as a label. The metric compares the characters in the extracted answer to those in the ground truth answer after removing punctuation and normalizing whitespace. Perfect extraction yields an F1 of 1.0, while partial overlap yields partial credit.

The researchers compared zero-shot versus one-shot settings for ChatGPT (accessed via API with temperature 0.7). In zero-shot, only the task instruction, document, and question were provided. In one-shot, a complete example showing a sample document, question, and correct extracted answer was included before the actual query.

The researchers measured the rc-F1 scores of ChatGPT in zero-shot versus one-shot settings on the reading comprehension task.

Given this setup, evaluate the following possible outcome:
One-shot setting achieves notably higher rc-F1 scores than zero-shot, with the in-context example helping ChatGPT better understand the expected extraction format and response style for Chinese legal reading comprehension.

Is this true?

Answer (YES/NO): YES